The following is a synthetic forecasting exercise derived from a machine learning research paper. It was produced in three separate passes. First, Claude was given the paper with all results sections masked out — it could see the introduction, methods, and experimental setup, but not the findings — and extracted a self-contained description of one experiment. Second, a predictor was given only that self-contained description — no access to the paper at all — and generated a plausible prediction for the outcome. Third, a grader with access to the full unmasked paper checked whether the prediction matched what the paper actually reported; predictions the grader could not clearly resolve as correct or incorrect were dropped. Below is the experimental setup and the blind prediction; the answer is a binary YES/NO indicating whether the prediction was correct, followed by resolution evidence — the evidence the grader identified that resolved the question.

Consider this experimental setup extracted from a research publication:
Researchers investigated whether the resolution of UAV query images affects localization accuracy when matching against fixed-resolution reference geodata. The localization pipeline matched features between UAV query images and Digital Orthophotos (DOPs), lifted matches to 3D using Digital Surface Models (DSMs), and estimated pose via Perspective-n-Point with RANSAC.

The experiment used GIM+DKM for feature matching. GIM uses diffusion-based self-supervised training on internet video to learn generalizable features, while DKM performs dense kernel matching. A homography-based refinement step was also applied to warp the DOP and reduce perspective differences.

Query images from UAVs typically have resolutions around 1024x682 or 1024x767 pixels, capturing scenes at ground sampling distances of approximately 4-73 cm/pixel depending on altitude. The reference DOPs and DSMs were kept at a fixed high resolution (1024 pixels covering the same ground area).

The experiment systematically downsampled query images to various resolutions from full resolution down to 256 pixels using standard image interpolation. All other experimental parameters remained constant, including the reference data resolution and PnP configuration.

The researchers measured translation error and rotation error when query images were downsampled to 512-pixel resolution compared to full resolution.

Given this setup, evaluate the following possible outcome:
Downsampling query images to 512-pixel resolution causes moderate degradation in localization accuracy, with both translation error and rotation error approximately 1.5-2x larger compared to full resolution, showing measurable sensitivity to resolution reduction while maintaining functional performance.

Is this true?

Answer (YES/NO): NO